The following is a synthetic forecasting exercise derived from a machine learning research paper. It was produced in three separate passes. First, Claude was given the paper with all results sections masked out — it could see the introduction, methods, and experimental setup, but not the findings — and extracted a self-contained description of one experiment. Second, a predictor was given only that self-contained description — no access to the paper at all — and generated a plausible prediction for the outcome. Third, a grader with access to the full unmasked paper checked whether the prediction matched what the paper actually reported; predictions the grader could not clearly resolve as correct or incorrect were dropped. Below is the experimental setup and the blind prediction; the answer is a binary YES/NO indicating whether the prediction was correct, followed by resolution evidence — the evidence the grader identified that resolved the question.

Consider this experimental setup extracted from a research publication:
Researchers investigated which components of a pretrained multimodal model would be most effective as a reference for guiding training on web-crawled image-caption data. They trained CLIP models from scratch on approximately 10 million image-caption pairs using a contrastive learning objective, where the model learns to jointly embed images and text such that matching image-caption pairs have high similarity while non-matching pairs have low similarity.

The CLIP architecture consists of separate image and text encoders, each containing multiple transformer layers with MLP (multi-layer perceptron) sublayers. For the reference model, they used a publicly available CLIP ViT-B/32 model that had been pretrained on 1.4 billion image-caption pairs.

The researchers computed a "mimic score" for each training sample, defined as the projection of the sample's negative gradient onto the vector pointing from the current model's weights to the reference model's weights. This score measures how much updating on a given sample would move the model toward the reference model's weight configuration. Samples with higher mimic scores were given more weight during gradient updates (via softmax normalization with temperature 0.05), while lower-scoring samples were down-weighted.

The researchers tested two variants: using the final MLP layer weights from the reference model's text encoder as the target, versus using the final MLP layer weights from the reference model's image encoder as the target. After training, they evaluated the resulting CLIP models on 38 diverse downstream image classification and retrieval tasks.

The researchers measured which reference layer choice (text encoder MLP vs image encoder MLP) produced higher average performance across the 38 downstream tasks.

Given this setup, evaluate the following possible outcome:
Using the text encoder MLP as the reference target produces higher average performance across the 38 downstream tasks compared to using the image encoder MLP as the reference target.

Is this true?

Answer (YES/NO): NO